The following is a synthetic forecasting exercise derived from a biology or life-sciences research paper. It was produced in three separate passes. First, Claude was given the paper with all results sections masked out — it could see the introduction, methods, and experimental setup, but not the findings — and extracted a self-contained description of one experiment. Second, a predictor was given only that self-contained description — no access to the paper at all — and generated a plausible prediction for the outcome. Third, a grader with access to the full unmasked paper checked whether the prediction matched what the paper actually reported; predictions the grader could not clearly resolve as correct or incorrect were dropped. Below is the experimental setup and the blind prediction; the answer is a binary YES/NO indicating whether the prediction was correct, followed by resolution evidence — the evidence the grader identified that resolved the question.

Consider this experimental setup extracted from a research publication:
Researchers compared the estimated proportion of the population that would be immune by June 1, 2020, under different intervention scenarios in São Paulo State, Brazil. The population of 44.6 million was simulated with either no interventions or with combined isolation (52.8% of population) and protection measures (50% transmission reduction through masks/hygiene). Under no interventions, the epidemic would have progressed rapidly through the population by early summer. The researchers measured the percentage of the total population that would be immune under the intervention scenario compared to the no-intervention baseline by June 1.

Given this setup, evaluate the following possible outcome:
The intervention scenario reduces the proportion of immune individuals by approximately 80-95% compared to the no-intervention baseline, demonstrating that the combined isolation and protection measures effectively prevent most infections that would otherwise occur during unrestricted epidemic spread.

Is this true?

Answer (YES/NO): YES